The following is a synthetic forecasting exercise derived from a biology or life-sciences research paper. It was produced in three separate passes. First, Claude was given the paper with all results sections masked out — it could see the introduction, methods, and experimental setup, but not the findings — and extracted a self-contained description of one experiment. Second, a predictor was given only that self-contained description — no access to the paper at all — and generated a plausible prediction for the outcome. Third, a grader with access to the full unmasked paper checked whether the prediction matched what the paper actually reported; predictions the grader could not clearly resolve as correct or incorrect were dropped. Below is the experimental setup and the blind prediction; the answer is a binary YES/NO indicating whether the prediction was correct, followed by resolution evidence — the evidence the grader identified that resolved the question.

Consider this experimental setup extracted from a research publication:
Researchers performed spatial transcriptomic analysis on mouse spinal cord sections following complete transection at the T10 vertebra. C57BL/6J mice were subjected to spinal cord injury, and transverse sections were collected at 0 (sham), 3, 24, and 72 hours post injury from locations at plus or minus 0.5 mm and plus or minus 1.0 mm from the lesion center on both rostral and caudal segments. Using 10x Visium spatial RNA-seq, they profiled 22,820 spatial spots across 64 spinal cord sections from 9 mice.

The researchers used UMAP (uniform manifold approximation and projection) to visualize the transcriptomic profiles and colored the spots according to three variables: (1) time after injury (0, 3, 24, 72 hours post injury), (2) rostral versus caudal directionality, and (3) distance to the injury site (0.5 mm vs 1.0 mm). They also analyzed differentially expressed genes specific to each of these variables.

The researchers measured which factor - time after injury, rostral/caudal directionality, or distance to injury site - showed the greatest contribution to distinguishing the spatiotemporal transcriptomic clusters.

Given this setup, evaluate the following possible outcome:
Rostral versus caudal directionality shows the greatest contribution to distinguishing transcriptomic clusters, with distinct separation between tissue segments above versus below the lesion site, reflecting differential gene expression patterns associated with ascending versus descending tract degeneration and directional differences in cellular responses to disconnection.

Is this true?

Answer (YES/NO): NO